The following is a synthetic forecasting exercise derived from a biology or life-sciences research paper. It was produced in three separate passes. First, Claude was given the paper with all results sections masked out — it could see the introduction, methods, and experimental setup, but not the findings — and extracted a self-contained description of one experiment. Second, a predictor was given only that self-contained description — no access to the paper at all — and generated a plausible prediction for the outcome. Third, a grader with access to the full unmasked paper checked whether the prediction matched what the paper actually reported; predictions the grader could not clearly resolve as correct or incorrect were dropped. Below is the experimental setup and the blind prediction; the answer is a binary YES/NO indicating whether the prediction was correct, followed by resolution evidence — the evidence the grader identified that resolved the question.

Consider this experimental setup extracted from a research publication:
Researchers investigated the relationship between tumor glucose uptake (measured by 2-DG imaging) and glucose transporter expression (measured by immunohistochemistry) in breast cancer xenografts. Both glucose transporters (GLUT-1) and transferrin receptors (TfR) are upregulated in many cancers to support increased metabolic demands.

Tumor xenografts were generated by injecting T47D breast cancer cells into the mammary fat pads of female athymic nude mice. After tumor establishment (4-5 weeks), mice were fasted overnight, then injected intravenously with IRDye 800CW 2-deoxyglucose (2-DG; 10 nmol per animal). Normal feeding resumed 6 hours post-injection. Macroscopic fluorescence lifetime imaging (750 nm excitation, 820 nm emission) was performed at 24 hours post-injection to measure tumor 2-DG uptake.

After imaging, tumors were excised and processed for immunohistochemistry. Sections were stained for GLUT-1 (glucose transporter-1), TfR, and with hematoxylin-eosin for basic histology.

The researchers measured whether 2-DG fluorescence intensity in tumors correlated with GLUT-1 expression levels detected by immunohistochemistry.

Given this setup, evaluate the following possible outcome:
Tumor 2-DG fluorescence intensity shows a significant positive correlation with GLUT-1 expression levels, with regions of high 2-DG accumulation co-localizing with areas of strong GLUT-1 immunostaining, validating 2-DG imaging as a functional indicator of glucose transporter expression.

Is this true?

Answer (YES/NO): YES